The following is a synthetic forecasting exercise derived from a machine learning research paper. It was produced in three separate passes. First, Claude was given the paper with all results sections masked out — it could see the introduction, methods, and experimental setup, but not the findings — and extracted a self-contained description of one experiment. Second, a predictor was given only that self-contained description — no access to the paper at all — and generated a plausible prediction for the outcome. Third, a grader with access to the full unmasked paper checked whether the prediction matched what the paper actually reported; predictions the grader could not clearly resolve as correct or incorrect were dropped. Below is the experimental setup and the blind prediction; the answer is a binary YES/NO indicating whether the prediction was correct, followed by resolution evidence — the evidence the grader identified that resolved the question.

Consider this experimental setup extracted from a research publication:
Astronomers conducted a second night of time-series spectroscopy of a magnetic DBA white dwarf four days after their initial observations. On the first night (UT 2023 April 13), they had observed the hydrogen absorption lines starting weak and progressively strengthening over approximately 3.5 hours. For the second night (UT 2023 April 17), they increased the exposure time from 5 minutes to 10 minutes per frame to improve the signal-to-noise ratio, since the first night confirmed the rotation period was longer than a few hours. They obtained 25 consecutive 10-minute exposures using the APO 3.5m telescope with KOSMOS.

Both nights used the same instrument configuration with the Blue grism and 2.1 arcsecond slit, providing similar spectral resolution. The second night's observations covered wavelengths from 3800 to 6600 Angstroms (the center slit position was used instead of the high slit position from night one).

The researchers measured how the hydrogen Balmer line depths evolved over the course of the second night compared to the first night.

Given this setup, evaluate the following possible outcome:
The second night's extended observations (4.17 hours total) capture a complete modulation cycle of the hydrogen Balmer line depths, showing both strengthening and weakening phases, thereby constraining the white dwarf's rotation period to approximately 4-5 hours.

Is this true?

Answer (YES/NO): NO